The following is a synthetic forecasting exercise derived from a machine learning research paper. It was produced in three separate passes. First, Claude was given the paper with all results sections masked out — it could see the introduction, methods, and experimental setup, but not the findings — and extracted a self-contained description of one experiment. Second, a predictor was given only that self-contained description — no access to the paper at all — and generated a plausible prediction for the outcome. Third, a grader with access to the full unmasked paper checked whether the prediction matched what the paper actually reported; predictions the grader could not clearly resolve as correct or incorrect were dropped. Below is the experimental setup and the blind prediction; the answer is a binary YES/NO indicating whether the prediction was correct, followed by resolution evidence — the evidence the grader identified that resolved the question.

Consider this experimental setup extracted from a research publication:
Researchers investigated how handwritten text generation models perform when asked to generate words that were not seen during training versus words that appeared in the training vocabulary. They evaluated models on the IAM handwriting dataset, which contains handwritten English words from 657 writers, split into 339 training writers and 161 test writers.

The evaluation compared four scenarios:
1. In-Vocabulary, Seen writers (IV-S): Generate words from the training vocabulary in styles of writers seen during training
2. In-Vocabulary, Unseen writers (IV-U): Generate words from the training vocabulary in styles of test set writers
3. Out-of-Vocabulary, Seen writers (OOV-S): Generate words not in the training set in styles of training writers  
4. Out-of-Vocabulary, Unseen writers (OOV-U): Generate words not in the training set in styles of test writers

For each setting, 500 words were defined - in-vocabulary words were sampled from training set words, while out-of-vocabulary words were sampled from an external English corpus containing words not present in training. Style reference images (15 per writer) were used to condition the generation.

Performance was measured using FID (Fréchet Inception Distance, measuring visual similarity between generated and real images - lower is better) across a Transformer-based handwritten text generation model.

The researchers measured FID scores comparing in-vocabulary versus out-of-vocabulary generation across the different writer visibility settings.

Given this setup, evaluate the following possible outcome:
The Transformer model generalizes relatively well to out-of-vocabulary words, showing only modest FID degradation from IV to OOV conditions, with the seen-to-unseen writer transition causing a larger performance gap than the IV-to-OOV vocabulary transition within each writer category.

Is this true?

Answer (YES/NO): NO